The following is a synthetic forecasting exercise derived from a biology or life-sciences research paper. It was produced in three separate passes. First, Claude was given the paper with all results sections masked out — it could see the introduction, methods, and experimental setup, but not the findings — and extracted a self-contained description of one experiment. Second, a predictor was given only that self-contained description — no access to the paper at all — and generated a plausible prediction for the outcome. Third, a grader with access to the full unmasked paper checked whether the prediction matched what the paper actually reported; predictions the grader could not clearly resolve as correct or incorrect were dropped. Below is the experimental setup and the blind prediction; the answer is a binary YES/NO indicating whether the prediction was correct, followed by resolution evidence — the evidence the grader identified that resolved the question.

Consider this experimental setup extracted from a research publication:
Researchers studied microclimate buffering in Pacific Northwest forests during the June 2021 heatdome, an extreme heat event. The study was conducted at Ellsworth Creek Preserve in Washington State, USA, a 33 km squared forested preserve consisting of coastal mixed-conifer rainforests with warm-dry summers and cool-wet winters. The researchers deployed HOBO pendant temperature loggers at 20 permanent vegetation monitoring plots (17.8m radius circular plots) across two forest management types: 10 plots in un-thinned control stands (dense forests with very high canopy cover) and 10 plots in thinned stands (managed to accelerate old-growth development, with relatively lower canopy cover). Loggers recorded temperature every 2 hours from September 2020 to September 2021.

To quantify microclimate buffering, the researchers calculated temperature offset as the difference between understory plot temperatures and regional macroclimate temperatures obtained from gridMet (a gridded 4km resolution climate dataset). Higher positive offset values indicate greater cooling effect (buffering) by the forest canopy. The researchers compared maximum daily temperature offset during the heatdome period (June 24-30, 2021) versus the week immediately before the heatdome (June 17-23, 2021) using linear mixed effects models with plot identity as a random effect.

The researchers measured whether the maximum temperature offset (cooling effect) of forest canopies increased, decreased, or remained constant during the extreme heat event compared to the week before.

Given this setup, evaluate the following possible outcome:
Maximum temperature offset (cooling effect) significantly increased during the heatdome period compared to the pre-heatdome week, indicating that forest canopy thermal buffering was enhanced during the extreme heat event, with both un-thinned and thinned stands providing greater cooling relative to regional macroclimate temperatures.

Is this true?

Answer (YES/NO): YES